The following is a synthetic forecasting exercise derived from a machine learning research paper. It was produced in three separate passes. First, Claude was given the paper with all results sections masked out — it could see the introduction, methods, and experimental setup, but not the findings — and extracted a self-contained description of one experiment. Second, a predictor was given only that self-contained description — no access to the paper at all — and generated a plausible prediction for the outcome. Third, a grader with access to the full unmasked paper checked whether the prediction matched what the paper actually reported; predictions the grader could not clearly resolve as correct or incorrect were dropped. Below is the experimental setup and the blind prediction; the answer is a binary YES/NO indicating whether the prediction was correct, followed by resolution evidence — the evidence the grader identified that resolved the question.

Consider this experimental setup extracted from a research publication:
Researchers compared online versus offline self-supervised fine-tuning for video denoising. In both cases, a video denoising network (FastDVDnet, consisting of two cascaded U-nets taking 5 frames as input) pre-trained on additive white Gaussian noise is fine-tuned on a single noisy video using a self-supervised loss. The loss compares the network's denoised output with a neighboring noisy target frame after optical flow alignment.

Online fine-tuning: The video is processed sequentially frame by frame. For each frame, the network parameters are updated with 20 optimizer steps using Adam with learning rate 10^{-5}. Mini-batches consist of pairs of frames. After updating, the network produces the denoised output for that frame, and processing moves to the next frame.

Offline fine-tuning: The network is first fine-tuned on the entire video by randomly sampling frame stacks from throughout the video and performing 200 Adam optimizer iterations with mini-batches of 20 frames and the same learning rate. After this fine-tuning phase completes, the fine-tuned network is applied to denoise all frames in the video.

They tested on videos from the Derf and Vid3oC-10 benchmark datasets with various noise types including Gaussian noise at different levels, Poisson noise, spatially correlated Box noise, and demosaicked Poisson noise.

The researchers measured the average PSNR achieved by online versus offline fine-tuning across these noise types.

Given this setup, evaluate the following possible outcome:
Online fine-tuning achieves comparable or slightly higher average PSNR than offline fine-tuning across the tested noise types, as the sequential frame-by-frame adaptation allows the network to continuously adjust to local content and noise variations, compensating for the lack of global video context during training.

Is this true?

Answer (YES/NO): NO